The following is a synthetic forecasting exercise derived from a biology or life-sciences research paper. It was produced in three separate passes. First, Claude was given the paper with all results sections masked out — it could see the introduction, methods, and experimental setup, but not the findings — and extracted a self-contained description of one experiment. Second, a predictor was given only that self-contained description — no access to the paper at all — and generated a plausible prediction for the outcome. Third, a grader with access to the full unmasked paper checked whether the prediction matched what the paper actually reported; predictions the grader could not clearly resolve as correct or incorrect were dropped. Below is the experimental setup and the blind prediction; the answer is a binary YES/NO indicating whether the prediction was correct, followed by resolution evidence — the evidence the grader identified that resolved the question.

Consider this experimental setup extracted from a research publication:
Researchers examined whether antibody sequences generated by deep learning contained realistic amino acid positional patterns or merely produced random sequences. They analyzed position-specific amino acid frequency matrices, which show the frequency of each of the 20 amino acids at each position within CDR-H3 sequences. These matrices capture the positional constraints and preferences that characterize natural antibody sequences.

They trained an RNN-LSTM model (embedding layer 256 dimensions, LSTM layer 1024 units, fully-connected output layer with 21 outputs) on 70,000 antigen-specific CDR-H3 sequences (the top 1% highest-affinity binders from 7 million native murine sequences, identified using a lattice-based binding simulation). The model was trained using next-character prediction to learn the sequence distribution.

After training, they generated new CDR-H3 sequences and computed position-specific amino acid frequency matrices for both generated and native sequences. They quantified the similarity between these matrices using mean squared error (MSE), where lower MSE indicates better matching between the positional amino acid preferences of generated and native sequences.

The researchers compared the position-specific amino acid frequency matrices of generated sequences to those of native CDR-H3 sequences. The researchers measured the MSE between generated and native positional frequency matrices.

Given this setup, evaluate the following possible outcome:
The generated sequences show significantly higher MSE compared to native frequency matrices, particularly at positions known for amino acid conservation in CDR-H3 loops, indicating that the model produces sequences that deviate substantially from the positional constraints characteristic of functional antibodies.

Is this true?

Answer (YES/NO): NO